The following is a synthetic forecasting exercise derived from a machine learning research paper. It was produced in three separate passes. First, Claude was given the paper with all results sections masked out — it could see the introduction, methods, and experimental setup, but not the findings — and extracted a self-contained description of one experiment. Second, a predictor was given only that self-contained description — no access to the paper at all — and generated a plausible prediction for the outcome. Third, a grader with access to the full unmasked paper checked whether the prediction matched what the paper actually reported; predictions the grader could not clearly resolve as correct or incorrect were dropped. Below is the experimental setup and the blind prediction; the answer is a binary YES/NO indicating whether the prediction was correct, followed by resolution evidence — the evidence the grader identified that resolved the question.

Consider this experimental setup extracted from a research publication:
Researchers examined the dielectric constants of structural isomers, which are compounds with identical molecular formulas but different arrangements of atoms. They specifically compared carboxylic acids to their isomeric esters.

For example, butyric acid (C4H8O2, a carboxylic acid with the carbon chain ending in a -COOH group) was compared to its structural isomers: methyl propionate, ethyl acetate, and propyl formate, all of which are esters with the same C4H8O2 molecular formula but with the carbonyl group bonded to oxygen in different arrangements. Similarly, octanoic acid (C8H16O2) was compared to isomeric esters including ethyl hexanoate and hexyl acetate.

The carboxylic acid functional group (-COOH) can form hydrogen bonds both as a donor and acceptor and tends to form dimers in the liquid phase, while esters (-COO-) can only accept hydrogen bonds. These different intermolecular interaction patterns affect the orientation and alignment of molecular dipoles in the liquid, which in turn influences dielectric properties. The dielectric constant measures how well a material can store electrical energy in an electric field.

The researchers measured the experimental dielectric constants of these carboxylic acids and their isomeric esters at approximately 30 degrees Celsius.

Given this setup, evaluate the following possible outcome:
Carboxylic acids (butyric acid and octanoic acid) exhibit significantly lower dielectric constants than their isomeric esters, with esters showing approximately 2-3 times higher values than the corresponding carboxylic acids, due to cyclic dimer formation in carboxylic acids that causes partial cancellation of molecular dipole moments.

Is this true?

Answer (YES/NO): YES